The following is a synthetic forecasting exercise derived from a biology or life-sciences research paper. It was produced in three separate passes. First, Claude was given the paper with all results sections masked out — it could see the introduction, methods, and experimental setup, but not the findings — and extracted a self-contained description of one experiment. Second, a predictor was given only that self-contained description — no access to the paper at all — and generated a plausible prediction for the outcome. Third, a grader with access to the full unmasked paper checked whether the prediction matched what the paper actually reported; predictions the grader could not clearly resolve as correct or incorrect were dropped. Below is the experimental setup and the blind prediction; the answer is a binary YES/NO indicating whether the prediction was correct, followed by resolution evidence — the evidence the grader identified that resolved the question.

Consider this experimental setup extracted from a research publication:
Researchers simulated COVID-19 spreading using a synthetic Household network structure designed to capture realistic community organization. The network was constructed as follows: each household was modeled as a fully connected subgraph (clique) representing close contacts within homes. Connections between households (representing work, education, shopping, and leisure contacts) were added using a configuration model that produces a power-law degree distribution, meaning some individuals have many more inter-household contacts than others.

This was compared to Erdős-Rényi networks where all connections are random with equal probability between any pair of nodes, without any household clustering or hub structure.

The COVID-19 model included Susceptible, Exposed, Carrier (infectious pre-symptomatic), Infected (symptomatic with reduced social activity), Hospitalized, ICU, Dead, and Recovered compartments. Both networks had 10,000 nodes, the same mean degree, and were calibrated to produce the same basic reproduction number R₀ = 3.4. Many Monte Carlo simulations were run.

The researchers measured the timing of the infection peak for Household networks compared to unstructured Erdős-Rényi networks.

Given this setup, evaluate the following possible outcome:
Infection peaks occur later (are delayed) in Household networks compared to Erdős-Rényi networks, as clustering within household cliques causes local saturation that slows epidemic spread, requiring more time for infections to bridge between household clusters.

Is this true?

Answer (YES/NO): NO